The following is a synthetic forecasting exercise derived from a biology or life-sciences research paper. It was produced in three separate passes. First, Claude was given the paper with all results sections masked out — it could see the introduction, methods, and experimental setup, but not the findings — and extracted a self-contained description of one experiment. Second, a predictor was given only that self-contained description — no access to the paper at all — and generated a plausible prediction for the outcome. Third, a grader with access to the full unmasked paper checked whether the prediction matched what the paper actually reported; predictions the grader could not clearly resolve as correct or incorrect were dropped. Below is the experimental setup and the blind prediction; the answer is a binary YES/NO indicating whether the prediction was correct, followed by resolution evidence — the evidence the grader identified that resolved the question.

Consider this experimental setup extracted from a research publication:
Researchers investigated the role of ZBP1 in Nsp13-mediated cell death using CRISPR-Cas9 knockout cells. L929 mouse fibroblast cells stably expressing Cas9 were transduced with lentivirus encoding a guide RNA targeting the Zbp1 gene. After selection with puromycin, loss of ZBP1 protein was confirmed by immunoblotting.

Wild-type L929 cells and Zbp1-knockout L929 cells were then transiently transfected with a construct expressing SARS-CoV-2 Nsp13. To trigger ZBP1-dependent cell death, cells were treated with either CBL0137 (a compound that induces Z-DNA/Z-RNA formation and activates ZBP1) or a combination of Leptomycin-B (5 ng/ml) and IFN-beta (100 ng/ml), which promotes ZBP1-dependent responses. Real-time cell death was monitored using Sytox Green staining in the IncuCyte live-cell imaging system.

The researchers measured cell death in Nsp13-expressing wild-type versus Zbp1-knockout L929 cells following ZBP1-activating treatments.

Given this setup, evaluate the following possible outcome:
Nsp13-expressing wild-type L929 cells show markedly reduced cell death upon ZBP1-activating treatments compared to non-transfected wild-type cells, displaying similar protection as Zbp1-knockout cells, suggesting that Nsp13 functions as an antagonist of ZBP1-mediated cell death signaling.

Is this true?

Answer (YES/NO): NO